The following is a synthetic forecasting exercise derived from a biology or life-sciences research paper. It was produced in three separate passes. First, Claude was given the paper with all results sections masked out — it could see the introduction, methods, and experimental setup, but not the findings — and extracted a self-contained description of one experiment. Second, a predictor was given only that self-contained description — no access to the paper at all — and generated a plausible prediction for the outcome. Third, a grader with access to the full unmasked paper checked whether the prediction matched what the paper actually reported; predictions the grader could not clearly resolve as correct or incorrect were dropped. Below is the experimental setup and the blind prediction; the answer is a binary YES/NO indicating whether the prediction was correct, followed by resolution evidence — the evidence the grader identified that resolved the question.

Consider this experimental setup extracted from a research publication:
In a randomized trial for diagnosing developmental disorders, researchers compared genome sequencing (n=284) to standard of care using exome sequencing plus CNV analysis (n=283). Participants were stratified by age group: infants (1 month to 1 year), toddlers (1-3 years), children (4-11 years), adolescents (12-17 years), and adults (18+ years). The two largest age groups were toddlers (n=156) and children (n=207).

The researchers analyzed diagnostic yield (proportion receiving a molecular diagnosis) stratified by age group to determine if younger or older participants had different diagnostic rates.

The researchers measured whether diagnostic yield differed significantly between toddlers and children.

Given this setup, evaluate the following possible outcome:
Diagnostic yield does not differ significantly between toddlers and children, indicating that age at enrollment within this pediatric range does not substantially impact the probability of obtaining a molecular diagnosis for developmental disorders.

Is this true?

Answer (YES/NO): NO